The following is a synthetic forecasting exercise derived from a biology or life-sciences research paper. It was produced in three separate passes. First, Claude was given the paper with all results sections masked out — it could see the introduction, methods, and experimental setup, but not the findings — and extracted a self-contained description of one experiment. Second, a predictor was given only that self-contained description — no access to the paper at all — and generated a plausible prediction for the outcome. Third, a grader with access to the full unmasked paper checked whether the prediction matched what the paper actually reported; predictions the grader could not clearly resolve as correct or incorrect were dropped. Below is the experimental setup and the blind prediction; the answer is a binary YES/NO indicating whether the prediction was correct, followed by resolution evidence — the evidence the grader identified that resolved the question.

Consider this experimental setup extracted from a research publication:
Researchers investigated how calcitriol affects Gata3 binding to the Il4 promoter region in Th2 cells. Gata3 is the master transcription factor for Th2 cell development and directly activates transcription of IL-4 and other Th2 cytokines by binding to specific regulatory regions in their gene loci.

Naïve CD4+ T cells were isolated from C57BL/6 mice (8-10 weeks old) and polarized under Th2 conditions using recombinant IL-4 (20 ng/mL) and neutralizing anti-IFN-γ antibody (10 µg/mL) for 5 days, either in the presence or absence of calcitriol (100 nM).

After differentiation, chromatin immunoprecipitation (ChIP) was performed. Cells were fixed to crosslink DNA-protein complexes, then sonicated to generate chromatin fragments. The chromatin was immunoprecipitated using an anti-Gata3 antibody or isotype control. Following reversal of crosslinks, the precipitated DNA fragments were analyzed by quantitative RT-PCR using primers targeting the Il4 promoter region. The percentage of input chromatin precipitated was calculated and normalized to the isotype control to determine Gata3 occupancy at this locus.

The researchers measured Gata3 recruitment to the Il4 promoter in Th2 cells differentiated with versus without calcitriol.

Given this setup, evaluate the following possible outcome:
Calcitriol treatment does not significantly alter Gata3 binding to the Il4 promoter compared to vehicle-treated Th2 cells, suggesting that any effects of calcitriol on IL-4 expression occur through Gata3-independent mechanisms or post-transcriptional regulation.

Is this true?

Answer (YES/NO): NO